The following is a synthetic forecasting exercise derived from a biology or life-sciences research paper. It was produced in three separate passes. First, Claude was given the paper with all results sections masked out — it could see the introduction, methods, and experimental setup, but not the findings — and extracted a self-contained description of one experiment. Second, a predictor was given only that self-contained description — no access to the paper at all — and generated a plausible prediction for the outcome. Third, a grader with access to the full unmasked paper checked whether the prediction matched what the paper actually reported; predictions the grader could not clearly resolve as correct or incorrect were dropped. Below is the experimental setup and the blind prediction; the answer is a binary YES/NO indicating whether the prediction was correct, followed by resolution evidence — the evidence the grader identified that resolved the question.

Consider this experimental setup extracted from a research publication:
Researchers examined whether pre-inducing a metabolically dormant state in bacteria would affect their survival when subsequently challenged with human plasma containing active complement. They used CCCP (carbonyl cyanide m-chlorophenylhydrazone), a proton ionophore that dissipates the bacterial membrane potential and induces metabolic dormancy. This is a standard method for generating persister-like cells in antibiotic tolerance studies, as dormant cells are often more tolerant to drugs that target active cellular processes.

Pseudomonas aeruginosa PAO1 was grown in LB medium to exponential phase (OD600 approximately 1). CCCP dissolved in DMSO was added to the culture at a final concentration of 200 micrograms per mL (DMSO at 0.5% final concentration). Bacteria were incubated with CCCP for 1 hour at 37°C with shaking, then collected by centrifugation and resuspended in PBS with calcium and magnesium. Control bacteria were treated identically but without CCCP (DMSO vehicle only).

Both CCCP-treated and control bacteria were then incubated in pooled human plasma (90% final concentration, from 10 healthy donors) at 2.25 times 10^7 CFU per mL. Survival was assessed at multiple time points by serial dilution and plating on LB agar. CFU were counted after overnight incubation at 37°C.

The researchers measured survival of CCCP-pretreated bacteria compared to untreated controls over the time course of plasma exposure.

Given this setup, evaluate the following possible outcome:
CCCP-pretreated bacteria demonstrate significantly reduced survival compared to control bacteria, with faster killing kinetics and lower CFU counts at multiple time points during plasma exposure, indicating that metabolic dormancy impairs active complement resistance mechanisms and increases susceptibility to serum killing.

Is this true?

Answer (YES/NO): YES